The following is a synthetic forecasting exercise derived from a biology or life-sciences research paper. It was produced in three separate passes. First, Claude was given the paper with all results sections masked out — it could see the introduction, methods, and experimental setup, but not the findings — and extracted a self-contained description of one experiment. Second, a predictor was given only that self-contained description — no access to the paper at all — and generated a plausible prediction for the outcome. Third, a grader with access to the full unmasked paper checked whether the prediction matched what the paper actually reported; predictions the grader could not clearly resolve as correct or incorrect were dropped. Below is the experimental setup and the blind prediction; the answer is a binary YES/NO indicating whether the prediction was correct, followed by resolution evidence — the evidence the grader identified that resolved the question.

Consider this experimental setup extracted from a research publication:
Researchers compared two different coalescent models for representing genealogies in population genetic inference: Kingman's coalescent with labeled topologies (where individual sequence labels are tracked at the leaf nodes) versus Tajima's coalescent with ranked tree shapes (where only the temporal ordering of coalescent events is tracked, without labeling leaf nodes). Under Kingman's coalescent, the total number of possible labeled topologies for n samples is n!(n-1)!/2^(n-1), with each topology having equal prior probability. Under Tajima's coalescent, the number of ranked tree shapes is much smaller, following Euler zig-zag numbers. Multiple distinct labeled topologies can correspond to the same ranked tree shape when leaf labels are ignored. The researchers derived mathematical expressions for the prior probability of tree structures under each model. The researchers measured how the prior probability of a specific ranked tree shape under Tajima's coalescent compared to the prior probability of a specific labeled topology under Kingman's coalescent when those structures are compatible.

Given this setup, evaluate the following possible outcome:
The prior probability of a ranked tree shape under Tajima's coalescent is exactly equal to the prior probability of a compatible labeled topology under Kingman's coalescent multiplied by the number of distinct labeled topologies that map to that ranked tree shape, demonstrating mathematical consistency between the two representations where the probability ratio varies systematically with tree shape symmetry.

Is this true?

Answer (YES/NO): YES